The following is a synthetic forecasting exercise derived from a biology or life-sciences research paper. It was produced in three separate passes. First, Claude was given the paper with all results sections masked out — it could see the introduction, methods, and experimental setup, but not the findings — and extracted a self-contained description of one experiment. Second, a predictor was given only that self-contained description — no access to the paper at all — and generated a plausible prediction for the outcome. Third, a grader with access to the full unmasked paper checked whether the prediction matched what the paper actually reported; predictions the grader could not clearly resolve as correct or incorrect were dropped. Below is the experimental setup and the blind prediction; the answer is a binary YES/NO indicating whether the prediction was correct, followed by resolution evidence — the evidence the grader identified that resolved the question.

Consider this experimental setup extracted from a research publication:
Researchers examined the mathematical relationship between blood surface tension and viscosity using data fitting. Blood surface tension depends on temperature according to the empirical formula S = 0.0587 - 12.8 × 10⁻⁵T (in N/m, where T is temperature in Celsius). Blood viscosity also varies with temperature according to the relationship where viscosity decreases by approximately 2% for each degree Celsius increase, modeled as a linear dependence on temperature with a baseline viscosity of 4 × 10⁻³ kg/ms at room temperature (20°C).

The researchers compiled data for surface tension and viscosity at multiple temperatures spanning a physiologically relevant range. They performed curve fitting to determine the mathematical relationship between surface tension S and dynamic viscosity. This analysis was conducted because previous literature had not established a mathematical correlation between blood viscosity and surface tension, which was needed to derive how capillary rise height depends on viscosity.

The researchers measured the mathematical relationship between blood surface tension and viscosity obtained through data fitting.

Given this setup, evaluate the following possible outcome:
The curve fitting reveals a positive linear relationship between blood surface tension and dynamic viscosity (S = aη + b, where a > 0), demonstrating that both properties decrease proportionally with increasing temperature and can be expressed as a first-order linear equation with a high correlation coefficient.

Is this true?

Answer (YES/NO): YES